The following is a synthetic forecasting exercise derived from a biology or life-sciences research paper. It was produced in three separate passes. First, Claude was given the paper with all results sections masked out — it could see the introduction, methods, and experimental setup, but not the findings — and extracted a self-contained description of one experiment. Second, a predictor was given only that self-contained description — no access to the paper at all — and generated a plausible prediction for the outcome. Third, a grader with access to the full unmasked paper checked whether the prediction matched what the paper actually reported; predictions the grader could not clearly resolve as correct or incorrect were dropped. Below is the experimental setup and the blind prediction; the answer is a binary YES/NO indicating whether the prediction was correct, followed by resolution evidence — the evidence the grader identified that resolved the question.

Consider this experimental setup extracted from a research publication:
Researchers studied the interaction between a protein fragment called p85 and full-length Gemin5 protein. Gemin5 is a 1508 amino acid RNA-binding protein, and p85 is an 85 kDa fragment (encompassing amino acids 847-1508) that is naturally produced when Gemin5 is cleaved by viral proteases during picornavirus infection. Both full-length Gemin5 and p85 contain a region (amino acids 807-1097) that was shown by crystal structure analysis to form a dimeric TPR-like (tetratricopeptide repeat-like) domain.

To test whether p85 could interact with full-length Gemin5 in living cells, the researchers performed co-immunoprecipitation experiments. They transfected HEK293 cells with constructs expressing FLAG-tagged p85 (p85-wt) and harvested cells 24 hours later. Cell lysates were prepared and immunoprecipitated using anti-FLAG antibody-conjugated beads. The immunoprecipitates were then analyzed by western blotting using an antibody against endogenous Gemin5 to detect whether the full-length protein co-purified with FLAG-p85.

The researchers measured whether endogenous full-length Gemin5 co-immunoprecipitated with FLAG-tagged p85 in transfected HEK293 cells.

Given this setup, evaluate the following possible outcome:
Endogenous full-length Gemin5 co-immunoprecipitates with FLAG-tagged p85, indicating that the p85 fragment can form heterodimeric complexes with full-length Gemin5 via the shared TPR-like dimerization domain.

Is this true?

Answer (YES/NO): YES